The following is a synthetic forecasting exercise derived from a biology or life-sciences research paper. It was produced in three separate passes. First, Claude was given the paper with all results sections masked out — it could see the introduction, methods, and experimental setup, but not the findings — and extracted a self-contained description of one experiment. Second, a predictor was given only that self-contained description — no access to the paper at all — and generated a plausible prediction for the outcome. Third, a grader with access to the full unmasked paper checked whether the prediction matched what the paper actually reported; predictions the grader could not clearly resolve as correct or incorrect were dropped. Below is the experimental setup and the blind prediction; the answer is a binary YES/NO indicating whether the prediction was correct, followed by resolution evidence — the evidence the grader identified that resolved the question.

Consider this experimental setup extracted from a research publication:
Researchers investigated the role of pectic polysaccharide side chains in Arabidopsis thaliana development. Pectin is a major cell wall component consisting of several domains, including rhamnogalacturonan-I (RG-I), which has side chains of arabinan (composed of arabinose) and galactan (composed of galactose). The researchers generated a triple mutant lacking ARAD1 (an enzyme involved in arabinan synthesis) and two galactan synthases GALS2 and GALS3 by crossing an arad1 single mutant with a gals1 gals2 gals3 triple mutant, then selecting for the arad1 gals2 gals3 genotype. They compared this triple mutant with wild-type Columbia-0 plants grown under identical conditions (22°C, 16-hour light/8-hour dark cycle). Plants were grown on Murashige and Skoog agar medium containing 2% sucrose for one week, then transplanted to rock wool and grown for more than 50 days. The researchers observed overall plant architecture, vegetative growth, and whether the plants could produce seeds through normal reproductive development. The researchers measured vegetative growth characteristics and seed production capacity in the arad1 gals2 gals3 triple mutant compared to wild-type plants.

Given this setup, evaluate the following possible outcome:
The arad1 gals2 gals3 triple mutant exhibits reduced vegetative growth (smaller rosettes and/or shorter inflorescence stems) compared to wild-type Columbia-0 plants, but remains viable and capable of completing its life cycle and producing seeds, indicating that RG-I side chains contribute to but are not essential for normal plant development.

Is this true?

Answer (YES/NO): NO